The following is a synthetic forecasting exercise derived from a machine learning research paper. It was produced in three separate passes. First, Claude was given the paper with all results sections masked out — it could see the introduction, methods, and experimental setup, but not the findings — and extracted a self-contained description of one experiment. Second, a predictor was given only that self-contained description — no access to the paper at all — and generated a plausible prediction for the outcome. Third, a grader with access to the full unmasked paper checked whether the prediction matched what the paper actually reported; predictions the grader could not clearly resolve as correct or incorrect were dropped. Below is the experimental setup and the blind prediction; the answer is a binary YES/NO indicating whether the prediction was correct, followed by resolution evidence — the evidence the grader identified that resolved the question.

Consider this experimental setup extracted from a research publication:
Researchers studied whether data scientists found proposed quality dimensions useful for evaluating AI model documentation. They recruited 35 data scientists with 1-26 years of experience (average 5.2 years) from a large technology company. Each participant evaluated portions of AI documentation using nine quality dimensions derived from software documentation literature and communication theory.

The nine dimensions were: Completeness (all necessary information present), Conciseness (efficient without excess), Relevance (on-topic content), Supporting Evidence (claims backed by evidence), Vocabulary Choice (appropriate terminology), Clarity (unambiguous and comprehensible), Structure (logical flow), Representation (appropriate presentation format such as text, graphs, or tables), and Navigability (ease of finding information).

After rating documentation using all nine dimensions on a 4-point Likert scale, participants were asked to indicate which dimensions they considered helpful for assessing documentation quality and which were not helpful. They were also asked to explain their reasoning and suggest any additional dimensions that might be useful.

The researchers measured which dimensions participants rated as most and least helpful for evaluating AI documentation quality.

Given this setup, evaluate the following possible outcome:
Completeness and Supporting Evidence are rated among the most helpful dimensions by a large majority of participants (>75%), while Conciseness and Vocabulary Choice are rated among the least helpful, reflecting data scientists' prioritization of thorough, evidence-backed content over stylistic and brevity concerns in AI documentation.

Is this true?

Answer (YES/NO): NO